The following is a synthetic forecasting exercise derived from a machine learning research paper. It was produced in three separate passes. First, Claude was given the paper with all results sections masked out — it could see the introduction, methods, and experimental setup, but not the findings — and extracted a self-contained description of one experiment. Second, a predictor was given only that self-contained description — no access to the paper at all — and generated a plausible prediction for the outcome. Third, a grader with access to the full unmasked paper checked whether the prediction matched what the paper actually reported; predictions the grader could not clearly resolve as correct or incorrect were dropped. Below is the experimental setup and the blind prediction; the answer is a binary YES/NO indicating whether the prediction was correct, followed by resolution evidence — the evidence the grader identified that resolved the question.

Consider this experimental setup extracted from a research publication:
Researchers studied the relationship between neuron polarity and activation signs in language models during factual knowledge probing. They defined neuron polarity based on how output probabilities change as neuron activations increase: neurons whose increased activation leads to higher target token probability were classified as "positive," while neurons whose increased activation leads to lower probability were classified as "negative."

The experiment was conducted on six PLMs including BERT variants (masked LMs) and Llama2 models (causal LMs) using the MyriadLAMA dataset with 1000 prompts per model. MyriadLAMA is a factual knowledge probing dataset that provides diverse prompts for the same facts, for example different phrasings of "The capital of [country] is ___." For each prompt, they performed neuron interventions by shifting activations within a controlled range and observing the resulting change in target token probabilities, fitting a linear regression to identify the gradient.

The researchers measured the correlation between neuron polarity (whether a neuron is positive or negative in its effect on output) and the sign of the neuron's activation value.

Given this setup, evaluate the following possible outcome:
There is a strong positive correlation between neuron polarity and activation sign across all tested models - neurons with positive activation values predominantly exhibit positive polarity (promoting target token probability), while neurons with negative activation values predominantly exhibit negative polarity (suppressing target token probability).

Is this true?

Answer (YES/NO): NO